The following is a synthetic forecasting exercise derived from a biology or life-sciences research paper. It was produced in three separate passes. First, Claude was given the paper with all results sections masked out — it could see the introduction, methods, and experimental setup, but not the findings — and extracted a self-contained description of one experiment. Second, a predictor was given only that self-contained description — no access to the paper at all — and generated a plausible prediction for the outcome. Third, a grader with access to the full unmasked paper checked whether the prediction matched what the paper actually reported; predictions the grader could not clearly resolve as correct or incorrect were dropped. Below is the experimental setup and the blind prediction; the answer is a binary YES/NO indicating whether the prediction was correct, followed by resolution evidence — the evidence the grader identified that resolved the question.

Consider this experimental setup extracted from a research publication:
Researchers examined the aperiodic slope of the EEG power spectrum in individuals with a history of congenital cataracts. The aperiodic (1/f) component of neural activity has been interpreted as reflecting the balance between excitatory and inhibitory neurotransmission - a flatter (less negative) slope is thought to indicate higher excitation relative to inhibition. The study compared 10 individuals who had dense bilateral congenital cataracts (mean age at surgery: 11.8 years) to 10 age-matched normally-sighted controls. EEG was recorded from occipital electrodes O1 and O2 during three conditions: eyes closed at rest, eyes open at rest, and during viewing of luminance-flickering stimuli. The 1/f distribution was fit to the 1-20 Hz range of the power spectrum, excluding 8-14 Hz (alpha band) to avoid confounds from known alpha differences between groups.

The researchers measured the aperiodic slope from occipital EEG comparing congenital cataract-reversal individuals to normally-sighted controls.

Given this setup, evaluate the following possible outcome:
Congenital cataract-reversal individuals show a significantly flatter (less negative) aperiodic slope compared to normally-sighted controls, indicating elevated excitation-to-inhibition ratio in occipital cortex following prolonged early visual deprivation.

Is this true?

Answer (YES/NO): NO